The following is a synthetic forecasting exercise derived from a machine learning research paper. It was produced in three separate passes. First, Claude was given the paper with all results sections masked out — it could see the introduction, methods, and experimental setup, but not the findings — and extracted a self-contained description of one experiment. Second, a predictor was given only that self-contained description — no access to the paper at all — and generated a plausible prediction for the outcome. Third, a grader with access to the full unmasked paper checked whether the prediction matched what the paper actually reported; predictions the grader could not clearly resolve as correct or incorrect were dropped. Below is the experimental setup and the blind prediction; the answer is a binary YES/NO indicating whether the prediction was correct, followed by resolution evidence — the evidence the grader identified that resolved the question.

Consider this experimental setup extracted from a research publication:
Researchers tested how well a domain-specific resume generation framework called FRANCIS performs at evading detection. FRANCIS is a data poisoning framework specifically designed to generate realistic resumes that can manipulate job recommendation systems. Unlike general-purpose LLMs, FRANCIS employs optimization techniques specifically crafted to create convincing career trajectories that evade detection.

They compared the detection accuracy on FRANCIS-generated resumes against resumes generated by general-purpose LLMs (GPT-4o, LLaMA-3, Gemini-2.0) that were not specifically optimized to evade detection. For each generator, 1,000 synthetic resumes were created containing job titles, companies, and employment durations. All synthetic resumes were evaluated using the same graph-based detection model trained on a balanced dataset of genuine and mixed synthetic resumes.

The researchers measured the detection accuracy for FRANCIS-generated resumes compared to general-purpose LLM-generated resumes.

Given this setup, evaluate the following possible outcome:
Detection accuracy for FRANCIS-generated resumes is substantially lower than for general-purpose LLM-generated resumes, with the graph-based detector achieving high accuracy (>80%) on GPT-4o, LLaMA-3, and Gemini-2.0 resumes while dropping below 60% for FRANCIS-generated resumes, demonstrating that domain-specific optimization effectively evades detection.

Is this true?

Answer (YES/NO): NO